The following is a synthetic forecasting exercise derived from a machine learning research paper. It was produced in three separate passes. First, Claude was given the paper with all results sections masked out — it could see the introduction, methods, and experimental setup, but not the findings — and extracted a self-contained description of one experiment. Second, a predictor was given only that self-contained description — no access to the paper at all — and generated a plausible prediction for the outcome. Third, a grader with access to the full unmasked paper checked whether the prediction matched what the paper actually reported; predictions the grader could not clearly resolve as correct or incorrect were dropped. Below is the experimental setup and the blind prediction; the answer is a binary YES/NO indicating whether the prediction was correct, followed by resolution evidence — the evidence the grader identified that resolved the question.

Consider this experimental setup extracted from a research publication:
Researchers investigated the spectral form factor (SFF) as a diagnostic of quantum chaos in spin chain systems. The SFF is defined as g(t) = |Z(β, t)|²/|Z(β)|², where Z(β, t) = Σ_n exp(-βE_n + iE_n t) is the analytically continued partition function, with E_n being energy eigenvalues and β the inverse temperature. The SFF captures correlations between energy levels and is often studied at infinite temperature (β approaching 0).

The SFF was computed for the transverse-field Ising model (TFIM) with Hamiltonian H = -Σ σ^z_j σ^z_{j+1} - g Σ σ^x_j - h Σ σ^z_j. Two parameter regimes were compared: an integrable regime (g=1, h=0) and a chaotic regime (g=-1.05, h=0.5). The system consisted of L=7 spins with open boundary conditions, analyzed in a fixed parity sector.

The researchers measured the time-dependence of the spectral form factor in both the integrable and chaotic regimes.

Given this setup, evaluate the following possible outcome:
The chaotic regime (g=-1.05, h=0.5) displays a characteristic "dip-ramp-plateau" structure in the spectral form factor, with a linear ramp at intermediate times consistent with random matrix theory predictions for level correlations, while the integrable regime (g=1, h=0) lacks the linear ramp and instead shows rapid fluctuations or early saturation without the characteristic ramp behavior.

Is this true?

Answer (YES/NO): YES